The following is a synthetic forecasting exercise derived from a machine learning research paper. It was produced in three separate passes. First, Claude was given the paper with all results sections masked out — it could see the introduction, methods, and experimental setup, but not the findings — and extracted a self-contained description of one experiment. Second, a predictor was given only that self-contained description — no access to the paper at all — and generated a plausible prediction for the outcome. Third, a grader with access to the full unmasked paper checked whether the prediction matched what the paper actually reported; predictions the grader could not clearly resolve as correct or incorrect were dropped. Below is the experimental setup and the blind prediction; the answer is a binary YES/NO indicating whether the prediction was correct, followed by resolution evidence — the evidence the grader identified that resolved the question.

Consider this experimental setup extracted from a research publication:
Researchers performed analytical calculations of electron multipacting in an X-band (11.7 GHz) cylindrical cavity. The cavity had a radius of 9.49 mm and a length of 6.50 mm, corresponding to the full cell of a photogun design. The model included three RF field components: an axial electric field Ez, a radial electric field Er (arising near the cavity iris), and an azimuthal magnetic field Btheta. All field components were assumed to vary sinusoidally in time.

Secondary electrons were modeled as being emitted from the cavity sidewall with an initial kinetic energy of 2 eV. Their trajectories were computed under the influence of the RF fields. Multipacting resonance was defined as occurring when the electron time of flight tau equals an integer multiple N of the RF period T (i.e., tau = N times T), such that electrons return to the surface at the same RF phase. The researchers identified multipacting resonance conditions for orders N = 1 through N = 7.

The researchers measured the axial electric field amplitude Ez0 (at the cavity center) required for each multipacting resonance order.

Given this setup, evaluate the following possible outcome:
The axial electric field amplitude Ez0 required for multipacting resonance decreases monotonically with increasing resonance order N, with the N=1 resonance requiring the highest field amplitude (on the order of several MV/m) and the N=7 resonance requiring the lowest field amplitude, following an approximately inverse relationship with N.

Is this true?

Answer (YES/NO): NO